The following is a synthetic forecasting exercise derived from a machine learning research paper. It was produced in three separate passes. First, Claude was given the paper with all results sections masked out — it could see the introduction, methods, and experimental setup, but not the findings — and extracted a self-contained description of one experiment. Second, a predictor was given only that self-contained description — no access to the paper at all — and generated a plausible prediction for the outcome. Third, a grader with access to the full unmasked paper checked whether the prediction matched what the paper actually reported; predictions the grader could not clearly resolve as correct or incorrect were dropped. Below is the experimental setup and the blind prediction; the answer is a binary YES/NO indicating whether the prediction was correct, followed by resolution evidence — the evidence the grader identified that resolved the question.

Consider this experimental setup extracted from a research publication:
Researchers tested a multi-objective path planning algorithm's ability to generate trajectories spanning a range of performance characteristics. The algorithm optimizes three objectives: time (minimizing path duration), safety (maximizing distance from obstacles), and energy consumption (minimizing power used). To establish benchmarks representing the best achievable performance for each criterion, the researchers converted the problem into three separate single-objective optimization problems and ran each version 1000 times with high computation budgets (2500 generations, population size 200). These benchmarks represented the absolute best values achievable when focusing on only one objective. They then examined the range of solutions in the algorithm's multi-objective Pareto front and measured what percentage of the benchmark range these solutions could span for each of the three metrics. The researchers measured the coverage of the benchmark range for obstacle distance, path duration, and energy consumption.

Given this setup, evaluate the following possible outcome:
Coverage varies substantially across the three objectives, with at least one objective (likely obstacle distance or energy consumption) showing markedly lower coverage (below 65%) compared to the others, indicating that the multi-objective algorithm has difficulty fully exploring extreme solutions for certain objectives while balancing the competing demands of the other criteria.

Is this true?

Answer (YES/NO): NO